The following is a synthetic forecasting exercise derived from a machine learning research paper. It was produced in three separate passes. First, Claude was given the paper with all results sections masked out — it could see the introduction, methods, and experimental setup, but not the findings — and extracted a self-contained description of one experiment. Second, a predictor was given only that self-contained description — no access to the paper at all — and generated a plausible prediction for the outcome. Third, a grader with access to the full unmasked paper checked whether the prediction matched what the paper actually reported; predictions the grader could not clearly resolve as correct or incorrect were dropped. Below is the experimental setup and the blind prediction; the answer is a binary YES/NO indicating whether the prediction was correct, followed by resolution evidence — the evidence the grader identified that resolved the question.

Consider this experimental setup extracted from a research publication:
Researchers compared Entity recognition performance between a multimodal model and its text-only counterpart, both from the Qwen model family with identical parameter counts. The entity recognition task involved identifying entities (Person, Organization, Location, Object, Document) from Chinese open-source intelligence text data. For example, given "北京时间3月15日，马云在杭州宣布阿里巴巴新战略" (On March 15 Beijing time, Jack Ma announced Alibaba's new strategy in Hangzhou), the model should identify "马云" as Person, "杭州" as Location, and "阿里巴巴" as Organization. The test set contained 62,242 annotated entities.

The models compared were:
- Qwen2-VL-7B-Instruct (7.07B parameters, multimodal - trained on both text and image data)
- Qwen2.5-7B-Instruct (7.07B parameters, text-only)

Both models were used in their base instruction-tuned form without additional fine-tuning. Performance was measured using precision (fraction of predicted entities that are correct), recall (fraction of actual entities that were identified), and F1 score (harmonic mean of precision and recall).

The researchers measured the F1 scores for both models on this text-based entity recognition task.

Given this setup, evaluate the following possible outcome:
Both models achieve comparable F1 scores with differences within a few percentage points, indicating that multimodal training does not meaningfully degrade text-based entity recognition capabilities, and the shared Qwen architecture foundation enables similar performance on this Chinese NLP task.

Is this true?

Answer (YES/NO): NO